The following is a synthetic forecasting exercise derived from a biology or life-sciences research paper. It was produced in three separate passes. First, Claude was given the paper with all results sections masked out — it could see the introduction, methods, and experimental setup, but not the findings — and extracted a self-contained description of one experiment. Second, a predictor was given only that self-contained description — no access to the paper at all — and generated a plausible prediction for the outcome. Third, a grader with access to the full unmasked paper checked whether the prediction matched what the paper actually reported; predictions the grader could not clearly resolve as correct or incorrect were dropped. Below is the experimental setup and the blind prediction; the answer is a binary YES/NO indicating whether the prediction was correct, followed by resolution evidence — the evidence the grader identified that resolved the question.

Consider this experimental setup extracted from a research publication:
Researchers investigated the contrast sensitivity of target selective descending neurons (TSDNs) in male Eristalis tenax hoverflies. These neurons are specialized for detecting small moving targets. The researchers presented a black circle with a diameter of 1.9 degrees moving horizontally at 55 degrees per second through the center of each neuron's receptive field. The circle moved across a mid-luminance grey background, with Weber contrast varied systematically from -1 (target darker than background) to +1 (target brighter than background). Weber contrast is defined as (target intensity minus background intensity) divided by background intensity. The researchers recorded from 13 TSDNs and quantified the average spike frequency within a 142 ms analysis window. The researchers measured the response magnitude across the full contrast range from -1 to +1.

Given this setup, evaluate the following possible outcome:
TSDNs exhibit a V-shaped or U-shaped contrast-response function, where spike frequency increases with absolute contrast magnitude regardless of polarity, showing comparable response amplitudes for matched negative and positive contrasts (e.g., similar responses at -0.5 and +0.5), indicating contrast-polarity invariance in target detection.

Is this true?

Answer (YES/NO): NO